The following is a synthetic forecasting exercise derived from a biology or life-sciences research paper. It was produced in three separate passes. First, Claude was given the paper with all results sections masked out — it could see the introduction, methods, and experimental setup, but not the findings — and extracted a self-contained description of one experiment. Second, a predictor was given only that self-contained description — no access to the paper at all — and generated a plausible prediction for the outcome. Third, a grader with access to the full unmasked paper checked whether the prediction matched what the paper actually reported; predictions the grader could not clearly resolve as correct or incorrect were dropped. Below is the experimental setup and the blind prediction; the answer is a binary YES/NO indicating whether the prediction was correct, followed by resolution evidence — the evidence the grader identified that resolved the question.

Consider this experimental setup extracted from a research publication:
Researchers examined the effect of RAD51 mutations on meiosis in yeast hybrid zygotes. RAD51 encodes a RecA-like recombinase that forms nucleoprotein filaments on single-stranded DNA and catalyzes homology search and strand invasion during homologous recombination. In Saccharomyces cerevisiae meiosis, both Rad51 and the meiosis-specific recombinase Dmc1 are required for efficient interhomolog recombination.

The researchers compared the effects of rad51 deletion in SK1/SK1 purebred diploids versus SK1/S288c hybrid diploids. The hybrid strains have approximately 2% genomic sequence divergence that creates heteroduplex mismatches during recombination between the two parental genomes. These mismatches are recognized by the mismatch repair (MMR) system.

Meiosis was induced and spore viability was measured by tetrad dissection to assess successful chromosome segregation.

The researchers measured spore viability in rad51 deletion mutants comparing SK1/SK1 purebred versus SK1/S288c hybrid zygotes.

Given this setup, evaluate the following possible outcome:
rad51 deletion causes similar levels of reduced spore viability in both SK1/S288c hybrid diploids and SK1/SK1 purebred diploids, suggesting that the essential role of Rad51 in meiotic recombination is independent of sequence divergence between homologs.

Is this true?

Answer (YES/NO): YES